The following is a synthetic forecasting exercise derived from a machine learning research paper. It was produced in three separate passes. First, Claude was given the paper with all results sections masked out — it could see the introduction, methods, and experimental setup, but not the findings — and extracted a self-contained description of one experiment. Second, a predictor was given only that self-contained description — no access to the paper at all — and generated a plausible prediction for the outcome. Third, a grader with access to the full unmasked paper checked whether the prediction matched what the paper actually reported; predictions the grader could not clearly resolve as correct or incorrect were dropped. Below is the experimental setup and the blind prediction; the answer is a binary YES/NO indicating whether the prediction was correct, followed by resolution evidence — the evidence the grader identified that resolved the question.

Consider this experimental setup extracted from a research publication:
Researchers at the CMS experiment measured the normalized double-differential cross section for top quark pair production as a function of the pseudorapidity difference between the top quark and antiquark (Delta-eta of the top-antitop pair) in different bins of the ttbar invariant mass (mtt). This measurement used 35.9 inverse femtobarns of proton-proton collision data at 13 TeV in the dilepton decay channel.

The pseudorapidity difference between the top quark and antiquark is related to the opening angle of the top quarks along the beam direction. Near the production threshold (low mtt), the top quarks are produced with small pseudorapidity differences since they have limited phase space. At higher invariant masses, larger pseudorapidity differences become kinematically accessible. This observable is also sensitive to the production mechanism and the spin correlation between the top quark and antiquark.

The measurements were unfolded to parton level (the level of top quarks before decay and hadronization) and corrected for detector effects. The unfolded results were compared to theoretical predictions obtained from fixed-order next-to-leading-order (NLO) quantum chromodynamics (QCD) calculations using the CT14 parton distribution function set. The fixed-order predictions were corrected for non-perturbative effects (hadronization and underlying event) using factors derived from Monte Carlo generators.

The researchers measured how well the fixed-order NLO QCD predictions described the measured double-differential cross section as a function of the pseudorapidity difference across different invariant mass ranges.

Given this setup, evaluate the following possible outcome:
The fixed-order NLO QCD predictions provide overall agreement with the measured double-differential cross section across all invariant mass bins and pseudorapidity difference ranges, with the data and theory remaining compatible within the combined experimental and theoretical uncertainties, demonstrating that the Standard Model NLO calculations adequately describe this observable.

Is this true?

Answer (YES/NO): NO